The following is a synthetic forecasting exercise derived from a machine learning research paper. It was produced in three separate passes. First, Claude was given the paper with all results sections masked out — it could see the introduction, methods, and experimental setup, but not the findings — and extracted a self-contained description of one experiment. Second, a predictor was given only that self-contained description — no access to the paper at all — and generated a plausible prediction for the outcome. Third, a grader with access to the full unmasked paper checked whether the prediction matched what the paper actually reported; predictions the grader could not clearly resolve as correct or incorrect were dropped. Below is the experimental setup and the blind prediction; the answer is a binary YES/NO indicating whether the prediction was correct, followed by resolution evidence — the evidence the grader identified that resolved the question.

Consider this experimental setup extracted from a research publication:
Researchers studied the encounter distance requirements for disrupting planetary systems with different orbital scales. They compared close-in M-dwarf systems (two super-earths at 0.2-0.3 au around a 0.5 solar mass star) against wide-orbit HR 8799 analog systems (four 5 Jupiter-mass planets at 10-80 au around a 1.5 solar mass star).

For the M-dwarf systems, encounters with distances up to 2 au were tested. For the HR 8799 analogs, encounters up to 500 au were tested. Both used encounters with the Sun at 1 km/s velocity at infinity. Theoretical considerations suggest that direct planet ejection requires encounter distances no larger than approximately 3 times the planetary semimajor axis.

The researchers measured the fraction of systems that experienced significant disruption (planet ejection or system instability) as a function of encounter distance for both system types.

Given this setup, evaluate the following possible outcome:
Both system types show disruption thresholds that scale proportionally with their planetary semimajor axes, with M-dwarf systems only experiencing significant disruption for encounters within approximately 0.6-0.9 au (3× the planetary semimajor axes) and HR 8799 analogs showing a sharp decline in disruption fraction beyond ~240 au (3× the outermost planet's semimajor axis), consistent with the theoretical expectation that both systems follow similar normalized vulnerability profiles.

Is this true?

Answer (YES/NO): NO